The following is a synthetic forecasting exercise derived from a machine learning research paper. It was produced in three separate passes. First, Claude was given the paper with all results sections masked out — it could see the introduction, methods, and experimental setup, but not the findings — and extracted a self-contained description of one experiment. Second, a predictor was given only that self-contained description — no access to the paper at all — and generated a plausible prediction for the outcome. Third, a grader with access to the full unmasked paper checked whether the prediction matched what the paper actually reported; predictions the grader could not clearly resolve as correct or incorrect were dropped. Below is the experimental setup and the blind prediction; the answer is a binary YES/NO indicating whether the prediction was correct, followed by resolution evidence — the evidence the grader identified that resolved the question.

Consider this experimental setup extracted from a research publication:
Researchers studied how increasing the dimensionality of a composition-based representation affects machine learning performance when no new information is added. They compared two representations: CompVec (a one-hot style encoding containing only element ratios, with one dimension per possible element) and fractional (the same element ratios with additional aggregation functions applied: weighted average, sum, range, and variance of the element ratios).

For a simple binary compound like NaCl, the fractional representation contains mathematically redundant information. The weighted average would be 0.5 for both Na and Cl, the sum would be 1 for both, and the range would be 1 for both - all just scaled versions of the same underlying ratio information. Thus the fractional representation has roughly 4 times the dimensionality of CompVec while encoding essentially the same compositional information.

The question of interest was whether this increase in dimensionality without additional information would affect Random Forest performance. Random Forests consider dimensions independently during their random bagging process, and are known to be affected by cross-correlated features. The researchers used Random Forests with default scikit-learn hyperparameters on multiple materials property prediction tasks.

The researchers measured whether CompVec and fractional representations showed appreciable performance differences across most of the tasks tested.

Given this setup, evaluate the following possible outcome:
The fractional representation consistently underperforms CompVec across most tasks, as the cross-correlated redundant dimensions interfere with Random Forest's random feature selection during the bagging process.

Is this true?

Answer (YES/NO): NO